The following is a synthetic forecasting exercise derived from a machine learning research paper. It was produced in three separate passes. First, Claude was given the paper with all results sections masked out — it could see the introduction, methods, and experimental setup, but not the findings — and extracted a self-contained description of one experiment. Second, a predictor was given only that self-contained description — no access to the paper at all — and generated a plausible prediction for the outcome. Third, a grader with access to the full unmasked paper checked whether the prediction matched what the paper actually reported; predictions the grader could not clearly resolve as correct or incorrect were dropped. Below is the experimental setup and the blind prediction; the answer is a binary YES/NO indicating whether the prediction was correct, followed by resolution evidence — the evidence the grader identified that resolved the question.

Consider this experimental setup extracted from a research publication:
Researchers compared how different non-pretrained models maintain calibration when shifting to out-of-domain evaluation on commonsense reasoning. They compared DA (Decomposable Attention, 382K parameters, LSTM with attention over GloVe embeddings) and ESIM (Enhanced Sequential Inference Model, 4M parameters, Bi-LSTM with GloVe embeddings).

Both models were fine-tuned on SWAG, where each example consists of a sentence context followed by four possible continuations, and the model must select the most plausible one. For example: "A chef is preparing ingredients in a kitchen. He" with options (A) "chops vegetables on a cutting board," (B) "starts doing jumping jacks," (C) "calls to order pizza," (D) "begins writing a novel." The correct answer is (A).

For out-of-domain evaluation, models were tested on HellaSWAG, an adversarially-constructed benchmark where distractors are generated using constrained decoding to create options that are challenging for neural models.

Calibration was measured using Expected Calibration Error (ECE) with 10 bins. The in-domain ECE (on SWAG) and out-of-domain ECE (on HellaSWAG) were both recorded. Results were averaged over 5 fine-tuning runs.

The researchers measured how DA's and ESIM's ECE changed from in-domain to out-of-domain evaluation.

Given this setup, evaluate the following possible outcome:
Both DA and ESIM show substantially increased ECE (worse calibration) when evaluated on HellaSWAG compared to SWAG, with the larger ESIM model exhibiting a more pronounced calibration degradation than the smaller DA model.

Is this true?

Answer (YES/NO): NO